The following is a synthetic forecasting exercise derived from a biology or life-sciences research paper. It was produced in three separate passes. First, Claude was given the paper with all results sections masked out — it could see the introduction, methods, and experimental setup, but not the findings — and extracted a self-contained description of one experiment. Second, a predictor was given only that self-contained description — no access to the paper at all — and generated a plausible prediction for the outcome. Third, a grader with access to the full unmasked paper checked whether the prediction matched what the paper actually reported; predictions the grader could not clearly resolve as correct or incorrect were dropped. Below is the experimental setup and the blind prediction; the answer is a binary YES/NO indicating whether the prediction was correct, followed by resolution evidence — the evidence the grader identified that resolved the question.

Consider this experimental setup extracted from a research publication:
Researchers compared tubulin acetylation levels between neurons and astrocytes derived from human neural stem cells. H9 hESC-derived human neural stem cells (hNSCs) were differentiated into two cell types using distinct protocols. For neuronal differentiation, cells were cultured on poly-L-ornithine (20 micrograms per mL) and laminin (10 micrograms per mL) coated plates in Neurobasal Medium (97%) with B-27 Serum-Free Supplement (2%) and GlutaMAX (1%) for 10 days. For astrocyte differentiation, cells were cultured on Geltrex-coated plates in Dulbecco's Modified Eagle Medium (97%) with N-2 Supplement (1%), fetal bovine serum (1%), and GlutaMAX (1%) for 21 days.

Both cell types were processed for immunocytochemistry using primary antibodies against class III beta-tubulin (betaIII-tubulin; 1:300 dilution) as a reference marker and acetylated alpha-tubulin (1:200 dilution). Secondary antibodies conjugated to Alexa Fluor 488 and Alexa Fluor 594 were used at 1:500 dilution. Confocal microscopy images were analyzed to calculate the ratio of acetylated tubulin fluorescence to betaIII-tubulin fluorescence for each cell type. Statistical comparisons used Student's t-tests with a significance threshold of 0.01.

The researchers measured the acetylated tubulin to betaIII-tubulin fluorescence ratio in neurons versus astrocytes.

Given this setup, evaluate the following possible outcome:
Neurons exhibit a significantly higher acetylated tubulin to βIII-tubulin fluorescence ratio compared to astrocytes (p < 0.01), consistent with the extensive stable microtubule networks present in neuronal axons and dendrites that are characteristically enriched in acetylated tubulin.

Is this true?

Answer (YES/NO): NO